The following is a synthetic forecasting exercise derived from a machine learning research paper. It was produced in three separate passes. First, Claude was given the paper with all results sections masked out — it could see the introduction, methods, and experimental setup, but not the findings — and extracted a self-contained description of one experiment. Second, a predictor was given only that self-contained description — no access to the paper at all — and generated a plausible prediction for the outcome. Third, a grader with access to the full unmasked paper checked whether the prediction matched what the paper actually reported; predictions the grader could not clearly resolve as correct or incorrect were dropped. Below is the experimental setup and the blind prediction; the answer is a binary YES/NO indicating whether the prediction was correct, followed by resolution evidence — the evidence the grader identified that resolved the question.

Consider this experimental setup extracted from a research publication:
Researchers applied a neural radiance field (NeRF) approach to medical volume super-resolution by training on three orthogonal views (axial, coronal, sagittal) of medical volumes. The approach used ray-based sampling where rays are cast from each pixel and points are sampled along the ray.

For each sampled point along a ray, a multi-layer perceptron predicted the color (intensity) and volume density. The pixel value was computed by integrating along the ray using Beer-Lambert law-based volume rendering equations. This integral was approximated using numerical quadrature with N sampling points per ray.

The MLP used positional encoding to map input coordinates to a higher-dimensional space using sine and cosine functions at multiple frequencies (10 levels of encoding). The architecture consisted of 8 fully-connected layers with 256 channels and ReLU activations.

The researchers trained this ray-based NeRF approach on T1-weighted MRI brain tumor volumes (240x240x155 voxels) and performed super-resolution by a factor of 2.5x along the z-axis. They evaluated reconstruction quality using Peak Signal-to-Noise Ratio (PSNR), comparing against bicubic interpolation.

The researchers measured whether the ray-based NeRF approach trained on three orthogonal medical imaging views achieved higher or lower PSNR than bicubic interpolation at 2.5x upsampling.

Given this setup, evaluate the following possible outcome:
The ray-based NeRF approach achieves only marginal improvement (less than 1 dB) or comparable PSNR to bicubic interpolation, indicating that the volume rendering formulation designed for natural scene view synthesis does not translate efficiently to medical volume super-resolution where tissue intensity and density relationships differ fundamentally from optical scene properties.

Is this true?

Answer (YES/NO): NO